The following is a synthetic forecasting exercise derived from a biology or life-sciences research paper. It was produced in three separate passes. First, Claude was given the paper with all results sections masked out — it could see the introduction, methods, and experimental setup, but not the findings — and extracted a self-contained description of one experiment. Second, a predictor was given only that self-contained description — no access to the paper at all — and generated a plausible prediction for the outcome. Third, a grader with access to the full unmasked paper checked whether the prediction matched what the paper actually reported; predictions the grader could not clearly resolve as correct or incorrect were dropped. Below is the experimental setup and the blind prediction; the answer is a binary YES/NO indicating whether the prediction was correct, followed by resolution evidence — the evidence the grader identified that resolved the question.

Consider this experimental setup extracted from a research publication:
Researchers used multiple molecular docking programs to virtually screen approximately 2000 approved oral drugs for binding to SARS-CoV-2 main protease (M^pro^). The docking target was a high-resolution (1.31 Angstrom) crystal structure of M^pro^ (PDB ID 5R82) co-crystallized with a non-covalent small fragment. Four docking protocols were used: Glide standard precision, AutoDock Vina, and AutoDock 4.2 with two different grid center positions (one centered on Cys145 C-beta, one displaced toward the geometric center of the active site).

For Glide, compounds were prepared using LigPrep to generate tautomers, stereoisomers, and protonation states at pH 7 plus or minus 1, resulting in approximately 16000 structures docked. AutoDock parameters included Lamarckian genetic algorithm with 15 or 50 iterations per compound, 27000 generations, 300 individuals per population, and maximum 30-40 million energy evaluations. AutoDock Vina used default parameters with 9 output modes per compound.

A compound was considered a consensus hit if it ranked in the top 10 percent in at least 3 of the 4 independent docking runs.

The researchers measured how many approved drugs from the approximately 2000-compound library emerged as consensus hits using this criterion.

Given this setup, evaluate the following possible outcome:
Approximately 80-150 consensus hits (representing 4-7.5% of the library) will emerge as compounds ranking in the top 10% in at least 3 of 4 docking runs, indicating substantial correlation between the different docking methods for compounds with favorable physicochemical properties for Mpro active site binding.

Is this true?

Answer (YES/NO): NO